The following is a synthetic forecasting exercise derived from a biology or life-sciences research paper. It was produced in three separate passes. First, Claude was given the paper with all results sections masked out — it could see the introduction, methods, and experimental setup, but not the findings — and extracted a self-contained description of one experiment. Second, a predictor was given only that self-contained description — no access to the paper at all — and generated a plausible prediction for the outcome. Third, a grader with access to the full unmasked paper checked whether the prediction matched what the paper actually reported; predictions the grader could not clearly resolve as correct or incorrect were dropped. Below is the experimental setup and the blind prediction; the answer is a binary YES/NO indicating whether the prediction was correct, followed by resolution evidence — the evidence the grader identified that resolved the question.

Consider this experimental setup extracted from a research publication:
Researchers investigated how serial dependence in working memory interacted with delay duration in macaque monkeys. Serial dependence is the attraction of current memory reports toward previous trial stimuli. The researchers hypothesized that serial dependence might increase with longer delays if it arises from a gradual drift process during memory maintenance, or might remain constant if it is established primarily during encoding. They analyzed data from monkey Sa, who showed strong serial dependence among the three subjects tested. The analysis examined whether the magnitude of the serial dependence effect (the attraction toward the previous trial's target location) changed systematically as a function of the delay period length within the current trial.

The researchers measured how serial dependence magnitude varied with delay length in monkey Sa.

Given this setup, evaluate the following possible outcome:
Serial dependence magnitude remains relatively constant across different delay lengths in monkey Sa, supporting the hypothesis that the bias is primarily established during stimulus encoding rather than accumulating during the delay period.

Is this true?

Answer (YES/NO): NO